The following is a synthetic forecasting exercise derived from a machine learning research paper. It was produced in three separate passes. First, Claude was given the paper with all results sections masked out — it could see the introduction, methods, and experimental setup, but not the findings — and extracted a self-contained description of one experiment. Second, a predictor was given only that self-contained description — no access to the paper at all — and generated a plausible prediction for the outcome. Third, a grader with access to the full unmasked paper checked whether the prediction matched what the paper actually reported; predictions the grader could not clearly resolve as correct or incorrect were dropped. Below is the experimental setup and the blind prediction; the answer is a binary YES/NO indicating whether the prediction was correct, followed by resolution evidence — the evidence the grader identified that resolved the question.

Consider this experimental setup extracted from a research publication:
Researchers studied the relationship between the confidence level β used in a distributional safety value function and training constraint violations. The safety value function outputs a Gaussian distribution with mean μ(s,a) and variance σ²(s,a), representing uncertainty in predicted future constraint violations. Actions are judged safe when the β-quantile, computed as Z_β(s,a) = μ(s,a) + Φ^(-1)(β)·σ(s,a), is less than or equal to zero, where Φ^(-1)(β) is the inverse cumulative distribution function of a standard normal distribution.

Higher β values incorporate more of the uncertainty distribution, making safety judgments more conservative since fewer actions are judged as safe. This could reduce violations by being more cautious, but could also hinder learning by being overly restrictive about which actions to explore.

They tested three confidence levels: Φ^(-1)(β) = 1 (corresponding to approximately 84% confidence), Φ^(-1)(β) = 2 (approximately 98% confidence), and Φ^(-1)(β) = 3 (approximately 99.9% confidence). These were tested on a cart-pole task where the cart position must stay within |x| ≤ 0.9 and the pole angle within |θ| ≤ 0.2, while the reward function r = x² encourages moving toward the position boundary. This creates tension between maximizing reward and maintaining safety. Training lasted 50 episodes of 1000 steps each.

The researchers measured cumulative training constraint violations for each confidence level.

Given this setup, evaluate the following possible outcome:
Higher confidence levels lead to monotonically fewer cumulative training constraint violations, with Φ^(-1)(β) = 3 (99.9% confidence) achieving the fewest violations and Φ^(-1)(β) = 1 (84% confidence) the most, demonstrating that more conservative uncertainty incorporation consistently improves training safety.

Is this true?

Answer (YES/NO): YES